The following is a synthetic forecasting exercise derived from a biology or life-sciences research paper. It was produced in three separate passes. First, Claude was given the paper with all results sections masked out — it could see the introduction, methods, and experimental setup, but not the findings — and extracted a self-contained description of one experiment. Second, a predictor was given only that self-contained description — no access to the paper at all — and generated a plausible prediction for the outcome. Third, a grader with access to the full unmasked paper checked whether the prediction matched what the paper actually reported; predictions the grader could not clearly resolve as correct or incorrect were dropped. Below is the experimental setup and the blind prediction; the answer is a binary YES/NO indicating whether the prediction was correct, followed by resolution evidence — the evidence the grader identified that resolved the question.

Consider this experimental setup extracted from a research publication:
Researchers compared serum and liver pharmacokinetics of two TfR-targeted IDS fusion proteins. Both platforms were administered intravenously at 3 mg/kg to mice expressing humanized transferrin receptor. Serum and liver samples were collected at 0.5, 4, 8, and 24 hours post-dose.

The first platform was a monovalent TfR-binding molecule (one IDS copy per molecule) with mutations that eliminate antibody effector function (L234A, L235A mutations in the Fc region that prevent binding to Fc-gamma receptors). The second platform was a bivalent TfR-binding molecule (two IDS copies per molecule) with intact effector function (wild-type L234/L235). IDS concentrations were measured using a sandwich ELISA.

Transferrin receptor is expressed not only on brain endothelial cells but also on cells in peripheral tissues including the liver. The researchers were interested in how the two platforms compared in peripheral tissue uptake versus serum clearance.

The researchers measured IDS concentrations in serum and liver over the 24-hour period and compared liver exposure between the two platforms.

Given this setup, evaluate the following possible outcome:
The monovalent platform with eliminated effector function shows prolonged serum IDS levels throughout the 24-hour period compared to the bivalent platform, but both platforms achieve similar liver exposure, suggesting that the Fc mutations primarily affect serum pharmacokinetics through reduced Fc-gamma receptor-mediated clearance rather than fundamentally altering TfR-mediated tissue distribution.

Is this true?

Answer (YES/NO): NO